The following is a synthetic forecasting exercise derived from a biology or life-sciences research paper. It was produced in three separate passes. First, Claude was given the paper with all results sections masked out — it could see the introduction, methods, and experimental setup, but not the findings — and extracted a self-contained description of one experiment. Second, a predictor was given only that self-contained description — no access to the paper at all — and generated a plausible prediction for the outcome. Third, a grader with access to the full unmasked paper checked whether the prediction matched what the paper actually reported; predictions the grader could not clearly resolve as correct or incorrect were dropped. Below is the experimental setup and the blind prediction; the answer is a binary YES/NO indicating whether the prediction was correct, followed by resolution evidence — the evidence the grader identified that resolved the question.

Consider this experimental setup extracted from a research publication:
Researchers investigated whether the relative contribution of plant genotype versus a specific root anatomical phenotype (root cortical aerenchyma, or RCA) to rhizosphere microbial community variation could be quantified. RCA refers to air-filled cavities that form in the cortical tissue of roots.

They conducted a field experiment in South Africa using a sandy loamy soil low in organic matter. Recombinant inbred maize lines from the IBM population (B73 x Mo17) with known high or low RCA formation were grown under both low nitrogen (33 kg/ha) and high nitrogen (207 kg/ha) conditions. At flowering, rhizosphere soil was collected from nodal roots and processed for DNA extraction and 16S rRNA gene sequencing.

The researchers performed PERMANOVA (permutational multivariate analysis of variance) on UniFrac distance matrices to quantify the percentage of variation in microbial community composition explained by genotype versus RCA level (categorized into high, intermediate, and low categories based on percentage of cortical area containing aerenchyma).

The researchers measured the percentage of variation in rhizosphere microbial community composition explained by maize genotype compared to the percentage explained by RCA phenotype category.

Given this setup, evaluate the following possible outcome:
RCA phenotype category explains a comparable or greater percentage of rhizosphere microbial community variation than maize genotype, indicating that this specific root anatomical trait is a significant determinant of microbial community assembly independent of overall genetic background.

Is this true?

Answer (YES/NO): YES